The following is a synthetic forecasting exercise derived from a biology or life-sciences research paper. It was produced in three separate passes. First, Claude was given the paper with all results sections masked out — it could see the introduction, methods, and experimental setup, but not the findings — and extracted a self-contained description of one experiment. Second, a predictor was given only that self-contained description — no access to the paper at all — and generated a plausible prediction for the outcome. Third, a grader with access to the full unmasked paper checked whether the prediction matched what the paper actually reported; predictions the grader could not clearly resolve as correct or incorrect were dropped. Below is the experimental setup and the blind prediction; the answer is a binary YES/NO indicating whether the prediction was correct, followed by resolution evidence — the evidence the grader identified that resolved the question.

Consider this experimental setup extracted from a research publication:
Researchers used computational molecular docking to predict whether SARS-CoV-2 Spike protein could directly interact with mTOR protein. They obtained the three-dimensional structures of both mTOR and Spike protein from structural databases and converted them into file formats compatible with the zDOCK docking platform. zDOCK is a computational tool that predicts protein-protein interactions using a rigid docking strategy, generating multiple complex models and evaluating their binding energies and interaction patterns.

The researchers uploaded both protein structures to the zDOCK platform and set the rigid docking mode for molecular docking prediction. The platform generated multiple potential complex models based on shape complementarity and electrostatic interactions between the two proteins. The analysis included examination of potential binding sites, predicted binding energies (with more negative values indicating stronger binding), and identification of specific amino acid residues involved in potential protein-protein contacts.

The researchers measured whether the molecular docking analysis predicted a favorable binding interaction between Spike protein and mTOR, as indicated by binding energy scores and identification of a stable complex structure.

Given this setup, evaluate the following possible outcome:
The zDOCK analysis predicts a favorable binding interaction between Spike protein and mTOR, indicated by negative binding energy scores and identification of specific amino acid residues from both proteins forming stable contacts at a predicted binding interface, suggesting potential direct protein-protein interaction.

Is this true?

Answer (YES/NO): YES